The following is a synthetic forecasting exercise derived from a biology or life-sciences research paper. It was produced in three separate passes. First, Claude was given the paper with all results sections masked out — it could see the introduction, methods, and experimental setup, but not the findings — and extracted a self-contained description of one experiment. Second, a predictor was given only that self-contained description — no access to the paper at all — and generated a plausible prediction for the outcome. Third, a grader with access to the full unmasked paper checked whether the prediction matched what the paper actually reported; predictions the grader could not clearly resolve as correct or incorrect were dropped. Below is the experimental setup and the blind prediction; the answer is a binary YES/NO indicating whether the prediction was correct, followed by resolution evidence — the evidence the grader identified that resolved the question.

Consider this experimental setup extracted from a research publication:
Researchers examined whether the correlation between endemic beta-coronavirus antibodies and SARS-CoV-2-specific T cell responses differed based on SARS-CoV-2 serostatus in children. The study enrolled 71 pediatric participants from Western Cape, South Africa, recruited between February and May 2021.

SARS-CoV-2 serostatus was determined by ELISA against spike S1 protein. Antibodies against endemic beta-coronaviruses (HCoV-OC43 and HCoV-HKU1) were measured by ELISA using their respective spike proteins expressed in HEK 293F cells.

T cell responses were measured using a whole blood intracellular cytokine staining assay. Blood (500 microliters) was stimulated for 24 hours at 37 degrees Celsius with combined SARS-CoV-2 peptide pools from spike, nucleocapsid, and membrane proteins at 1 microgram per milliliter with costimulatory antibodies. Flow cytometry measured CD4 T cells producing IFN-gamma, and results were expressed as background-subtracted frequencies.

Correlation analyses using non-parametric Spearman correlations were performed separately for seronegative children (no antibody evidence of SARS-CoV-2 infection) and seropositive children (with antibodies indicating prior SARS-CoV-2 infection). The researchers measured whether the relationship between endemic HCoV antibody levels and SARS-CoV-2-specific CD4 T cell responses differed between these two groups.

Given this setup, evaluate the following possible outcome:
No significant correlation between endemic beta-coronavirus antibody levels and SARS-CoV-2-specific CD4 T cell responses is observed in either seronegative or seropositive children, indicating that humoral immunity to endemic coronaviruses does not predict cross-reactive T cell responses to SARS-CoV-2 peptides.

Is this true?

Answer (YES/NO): NO